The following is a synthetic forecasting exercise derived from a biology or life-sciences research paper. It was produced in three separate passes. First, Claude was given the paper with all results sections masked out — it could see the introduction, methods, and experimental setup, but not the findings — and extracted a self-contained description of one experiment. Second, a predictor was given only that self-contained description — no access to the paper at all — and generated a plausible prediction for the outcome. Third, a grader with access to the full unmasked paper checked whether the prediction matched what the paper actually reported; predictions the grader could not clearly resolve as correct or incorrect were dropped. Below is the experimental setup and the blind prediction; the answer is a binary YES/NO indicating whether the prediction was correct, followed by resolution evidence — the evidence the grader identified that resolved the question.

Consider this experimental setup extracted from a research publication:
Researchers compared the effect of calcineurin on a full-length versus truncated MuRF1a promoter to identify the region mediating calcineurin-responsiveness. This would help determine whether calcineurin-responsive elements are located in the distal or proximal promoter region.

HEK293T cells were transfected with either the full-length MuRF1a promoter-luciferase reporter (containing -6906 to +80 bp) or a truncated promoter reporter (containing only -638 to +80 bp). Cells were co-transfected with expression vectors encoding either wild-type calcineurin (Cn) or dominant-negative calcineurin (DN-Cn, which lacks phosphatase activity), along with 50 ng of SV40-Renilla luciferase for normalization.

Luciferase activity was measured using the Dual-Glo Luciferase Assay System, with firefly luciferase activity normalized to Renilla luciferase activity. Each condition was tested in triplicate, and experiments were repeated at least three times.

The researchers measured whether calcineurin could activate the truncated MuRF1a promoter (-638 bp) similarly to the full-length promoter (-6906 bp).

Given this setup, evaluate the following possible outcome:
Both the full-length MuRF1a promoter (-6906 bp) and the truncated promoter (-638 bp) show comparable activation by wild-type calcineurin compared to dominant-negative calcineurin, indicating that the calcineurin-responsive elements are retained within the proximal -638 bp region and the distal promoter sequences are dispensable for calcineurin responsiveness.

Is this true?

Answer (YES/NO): YES